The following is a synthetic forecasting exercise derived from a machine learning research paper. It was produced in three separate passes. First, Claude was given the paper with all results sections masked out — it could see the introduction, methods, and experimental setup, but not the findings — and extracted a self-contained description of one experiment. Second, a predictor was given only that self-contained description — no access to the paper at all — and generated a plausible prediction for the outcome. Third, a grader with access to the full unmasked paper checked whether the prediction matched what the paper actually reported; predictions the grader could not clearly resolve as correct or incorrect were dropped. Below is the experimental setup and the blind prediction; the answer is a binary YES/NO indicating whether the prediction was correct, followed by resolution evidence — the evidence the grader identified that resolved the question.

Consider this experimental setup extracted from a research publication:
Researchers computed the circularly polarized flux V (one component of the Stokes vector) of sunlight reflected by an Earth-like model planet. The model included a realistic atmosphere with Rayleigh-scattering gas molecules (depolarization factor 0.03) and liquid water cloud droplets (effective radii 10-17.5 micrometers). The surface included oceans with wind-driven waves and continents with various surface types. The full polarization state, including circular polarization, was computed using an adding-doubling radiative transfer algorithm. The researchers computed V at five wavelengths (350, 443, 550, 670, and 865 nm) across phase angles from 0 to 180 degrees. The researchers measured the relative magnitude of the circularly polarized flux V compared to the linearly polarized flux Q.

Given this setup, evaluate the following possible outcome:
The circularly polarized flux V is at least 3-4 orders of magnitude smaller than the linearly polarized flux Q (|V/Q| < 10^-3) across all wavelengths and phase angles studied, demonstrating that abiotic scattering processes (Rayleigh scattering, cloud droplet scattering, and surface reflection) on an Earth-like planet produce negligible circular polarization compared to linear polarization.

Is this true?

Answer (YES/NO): YES